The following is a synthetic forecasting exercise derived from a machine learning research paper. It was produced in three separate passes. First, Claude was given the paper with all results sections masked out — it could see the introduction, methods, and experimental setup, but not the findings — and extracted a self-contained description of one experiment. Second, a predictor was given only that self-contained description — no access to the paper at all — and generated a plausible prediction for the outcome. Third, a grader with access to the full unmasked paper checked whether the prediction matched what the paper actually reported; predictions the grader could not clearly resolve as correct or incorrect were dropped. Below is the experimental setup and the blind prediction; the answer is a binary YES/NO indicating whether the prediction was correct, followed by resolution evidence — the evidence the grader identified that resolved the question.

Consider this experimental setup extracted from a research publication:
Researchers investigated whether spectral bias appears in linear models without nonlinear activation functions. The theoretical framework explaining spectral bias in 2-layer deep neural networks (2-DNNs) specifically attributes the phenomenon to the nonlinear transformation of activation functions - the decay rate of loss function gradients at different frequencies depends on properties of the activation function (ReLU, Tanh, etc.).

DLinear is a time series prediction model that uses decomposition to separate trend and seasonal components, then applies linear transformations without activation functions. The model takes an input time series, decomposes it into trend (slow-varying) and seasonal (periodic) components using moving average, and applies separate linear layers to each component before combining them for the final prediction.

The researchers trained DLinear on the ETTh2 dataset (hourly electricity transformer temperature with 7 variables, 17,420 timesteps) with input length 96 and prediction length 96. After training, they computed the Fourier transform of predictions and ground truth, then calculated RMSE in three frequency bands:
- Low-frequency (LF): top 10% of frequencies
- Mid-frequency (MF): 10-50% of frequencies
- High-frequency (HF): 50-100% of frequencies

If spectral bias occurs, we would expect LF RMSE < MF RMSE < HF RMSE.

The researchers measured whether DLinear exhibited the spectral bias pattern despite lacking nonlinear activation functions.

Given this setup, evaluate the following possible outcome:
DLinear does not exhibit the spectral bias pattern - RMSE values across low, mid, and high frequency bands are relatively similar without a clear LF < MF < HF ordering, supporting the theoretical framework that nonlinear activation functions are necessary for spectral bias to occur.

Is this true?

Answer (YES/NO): NO